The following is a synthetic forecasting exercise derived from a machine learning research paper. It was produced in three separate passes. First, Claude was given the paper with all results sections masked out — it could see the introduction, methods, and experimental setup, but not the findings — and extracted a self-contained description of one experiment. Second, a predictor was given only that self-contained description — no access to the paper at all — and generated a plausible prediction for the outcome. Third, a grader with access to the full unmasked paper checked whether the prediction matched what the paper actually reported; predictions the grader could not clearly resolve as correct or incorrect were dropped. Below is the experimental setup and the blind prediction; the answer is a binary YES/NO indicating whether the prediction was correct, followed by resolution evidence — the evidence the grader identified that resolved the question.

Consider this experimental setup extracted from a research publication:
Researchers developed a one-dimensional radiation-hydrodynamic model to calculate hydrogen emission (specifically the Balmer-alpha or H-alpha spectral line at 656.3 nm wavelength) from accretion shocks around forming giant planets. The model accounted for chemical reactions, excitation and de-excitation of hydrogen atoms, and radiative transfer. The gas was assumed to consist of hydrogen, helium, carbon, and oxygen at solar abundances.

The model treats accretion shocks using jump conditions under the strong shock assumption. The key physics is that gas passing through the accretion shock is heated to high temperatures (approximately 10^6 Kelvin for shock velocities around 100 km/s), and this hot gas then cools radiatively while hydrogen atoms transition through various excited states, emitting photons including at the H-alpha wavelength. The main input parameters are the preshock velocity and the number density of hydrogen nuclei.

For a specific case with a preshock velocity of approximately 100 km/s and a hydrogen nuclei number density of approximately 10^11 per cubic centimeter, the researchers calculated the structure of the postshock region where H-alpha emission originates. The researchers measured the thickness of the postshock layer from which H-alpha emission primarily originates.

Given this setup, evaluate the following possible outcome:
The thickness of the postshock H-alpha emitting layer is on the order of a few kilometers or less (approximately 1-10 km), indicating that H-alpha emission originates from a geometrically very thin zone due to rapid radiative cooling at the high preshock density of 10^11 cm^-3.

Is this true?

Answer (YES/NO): NO